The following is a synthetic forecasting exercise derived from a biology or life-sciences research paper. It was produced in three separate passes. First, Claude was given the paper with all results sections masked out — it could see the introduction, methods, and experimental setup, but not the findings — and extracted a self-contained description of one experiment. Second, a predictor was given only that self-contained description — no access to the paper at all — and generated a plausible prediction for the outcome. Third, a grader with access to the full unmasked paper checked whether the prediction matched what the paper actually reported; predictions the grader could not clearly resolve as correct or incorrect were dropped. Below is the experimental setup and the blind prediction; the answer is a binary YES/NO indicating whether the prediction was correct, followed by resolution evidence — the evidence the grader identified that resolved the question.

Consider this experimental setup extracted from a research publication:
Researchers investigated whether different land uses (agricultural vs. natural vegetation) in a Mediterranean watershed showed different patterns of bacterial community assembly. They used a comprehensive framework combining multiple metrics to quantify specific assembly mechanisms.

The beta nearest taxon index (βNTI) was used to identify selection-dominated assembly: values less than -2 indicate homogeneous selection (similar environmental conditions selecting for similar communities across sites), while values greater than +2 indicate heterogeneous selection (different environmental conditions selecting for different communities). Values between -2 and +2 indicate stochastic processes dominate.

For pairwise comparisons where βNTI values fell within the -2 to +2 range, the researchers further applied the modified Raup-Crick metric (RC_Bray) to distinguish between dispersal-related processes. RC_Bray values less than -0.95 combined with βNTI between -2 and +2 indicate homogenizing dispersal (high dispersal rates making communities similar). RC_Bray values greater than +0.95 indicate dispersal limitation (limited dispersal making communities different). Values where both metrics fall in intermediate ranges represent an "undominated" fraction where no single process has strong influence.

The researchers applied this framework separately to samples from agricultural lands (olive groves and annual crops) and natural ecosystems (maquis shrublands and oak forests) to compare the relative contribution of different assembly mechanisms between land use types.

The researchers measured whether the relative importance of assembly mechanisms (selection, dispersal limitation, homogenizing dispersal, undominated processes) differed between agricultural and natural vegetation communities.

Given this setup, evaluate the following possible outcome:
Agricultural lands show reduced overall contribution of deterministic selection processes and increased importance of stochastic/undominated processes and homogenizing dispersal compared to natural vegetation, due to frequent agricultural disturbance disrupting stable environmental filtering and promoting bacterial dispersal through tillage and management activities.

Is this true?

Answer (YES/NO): NO